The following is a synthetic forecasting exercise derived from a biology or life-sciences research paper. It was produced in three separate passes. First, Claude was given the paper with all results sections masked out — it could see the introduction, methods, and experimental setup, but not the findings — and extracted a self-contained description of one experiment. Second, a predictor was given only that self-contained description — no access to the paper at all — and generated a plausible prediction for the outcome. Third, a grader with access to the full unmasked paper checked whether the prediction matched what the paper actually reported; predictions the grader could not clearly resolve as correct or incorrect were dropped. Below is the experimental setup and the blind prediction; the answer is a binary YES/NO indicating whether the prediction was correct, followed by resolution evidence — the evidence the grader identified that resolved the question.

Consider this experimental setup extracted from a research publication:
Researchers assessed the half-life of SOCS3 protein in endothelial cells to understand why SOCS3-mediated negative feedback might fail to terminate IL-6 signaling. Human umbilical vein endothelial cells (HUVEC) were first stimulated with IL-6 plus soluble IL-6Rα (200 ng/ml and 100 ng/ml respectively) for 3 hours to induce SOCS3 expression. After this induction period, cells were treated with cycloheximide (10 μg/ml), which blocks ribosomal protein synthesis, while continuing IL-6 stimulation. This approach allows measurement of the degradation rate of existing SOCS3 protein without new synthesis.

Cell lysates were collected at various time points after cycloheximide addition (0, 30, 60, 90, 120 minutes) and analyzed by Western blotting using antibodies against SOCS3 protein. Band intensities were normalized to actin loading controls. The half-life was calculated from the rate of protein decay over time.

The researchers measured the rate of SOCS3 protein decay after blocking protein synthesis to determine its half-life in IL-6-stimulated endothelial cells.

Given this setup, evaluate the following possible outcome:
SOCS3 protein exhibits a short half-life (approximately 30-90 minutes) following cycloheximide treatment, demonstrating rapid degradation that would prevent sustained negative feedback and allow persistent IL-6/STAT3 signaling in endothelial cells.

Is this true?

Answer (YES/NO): NO